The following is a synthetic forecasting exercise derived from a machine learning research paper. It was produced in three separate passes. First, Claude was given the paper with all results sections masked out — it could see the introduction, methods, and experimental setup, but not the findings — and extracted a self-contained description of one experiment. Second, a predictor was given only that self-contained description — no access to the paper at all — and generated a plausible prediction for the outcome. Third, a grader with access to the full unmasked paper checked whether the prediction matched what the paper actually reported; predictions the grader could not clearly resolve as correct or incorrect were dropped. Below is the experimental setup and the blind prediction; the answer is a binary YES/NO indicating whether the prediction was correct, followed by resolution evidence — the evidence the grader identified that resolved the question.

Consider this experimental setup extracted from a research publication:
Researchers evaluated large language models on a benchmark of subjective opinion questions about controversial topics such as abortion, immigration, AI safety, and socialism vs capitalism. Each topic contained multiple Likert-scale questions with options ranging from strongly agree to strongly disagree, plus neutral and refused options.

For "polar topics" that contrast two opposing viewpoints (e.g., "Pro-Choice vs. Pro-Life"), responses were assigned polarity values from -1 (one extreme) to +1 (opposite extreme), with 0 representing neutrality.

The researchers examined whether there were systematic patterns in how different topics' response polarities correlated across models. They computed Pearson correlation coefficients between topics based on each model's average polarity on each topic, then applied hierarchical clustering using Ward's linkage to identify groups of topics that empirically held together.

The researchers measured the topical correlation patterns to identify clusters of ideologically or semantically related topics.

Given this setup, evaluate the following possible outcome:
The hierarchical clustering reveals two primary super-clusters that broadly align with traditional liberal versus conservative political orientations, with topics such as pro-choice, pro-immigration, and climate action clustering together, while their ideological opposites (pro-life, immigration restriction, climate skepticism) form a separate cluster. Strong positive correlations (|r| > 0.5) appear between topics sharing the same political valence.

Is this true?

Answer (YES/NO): NO